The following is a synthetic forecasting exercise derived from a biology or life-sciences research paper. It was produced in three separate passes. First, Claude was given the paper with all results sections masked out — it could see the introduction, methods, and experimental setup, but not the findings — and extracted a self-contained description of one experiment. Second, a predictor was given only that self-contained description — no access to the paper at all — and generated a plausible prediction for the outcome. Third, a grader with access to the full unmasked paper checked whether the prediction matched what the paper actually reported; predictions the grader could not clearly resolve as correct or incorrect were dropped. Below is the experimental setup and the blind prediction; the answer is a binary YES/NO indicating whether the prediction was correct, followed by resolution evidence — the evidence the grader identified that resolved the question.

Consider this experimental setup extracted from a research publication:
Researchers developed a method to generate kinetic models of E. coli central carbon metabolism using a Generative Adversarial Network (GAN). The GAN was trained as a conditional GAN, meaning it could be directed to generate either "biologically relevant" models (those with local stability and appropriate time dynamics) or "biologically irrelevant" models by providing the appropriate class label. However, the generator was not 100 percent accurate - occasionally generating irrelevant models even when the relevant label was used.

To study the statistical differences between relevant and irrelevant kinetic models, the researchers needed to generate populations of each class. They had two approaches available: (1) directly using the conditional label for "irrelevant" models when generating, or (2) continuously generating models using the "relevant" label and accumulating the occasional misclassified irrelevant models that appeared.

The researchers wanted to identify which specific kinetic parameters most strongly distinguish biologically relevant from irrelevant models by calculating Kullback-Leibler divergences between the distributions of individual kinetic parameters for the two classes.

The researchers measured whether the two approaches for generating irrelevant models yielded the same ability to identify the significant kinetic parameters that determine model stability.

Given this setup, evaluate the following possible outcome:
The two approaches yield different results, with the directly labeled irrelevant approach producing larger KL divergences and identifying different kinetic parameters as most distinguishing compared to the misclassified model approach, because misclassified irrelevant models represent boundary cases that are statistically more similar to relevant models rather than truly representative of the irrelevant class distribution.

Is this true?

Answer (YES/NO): NO